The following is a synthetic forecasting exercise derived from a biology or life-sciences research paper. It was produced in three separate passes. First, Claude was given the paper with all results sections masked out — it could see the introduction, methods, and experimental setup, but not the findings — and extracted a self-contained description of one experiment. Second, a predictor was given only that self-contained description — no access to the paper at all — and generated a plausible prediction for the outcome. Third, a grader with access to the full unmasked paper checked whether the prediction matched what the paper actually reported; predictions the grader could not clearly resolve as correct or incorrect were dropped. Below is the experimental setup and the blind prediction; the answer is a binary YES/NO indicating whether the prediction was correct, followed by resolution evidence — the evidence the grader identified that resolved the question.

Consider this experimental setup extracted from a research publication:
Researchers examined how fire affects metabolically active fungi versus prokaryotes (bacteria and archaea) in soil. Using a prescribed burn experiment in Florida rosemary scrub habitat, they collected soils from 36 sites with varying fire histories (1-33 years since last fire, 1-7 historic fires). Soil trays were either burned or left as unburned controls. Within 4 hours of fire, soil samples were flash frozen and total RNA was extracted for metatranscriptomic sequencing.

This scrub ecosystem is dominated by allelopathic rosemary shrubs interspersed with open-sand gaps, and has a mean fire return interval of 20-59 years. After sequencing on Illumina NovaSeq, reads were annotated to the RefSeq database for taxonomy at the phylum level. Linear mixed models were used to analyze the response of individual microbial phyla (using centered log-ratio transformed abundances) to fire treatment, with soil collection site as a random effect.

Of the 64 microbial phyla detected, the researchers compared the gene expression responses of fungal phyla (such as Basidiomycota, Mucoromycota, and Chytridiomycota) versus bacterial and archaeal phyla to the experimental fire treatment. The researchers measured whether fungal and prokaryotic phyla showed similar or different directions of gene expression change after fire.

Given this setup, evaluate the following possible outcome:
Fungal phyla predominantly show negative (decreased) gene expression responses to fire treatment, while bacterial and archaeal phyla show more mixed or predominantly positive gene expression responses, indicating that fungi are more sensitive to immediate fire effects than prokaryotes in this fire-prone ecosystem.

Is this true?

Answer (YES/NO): YES